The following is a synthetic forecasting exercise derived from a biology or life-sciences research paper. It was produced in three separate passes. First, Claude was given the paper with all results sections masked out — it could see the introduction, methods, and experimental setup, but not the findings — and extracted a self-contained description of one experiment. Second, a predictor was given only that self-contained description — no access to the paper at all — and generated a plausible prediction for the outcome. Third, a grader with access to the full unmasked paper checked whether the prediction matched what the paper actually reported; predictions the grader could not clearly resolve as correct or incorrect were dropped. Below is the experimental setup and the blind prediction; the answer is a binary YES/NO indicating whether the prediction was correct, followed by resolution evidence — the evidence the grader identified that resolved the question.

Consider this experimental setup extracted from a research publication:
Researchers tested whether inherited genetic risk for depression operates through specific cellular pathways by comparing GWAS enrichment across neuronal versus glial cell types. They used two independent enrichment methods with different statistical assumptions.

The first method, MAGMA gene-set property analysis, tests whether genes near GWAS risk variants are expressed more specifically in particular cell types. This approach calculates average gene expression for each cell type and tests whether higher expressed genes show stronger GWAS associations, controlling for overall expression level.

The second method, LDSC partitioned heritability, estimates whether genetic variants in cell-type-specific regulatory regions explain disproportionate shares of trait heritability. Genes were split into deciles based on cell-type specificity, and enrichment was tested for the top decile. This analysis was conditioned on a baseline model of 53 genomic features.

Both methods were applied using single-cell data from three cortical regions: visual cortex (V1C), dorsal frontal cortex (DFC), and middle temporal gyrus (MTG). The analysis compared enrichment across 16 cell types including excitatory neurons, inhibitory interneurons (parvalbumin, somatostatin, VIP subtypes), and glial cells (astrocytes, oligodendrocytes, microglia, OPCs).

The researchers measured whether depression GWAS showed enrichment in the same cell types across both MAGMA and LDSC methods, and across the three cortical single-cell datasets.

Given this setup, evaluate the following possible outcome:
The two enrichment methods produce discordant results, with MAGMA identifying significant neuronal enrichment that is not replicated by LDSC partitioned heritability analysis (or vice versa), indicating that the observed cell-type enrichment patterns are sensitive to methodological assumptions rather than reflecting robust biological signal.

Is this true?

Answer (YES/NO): NO